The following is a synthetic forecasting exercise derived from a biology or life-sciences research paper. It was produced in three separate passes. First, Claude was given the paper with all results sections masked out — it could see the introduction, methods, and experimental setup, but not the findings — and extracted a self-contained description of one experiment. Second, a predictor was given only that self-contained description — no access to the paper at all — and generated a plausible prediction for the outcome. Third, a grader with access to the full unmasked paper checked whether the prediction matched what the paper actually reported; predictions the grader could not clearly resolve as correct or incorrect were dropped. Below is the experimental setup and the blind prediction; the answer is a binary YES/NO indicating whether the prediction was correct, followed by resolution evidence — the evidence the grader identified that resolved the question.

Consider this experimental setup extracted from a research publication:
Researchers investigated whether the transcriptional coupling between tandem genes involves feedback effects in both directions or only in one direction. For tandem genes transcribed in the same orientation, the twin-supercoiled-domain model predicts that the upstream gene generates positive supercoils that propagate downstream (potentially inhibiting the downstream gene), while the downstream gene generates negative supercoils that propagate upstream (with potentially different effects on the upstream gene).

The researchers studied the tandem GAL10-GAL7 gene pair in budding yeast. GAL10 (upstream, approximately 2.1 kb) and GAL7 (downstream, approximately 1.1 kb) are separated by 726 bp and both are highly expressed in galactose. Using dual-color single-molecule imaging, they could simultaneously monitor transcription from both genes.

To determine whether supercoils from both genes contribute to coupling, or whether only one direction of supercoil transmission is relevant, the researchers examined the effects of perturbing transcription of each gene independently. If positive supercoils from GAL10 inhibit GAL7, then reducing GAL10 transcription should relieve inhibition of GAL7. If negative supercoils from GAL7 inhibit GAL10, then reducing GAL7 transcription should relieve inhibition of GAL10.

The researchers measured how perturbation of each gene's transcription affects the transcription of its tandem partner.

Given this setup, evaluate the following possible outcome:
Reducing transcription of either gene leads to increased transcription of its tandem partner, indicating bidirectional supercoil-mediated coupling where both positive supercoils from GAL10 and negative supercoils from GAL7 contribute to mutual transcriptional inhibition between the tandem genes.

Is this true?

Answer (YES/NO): YES